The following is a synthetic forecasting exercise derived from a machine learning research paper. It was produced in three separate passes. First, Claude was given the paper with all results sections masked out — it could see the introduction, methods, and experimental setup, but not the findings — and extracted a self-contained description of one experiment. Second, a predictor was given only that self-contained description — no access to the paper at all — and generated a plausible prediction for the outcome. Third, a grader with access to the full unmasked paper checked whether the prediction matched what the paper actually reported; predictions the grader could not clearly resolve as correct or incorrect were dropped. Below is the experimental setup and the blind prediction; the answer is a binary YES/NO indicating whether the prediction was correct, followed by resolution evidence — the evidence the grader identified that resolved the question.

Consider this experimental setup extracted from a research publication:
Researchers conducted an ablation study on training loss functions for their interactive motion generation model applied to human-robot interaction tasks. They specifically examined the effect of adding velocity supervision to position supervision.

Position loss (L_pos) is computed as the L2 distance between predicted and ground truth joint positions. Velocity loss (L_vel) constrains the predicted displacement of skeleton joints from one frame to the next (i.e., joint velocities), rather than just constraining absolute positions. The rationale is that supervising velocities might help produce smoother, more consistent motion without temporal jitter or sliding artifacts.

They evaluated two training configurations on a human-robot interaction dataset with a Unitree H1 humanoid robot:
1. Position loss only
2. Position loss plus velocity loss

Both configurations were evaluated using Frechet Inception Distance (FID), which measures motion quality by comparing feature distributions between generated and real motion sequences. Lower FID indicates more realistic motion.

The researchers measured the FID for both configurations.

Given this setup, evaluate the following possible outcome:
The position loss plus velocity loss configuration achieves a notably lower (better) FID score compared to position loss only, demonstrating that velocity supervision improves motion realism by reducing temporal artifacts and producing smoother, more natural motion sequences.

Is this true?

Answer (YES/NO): YES